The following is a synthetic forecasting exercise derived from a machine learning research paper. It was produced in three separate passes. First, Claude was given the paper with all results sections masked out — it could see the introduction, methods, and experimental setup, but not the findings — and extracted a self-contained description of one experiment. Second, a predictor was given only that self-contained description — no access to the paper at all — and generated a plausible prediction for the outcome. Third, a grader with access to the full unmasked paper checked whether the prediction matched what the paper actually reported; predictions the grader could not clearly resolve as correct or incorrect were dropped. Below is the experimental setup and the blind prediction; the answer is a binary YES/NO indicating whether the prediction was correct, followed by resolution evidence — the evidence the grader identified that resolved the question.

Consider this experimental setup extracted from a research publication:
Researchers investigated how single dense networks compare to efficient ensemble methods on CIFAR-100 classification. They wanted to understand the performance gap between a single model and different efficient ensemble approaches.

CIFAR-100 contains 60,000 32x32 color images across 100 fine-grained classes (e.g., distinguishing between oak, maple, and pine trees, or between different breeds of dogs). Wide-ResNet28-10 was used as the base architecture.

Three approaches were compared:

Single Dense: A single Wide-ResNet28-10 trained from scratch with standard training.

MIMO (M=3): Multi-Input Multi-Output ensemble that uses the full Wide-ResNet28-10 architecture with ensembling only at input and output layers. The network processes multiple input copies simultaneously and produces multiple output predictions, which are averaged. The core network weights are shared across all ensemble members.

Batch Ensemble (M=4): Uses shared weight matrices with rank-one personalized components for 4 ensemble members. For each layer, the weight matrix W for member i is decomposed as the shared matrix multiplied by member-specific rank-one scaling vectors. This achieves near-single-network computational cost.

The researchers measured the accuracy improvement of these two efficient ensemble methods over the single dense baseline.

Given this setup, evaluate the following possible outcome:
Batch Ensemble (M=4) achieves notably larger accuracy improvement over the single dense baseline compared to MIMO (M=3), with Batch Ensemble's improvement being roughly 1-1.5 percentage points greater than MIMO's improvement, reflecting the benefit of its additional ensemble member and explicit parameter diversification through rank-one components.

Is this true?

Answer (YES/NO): NO